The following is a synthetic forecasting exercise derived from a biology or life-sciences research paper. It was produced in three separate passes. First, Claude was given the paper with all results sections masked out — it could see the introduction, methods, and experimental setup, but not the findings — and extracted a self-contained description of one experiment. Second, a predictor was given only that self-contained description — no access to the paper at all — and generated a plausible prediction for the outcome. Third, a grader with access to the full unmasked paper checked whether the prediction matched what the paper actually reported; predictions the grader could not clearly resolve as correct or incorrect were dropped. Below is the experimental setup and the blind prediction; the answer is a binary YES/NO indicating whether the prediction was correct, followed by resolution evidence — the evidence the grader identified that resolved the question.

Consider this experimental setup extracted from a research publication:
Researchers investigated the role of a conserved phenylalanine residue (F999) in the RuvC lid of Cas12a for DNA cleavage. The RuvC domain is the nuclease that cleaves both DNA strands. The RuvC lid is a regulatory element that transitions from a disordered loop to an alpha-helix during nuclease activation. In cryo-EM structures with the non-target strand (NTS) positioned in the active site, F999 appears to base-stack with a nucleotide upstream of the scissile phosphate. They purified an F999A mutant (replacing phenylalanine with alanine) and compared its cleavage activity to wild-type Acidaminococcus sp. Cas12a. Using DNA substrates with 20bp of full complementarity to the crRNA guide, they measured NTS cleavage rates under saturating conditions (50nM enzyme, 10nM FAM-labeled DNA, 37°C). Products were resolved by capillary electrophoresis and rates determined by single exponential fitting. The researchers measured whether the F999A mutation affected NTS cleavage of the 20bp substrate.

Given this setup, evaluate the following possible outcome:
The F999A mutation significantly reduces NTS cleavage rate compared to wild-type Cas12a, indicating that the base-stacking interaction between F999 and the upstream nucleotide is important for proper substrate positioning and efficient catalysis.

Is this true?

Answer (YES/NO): NO